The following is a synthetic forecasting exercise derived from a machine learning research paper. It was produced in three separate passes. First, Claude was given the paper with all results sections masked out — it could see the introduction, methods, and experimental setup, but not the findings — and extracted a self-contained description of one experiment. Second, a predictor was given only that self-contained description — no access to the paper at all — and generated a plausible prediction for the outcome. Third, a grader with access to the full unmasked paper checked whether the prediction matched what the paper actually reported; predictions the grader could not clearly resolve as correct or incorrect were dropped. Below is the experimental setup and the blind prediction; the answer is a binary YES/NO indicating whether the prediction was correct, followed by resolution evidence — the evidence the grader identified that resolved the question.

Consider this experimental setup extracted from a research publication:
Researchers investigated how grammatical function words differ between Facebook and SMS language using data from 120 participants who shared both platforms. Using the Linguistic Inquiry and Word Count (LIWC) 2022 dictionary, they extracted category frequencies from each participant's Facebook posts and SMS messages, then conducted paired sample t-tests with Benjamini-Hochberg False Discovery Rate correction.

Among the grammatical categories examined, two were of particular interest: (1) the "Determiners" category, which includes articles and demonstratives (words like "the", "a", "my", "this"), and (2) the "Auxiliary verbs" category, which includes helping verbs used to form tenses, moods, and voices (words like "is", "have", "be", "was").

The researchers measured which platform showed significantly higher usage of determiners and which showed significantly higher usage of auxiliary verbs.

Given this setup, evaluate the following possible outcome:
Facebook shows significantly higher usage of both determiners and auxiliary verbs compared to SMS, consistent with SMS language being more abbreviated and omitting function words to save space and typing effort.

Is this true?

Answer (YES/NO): NO